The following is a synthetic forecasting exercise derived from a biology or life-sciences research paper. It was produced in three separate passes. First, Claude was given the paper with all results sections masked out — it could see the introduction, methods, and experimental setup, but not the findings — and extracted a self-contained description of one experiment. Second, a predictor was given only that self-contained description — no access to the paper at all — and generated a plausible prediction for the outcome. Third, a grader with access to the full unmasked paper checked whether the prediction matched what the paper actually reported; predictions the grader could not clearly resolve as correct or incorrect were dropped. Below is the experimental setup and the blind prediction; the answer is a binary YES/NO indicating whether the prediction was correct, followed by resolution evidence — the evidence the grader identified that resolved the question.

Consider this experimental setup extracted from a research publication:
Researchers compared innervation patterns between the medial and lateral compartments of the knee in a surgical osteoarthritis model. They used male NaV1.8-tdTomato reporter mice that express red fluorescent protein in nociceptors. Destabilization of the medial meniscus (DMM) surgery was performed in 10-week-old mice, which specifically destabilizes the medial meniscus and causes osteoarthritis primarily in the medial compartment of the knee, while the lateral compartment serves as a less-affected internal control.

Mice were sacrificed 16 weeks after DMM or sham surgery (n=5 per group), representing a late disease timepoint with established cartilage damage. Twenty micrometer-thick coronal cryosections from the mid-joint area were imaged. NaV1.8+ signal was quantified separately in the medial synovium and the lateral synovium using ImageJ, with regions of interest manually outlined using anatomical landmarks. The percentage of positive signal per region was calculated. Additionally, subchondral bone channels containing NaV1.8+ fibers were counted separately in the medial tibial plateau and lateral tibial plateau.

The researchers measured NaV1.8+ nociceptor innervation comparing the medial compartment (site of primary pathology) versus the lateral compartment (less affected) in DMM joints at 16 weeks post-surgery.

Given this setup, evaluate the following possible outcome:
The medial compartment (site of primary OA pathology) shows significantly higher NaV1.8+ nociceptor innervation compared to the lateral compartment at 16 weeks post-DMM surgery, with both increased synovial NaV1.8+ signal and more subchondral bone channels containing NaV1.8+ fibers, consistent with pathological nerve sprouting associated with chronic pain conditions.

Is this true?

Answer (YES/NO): YES